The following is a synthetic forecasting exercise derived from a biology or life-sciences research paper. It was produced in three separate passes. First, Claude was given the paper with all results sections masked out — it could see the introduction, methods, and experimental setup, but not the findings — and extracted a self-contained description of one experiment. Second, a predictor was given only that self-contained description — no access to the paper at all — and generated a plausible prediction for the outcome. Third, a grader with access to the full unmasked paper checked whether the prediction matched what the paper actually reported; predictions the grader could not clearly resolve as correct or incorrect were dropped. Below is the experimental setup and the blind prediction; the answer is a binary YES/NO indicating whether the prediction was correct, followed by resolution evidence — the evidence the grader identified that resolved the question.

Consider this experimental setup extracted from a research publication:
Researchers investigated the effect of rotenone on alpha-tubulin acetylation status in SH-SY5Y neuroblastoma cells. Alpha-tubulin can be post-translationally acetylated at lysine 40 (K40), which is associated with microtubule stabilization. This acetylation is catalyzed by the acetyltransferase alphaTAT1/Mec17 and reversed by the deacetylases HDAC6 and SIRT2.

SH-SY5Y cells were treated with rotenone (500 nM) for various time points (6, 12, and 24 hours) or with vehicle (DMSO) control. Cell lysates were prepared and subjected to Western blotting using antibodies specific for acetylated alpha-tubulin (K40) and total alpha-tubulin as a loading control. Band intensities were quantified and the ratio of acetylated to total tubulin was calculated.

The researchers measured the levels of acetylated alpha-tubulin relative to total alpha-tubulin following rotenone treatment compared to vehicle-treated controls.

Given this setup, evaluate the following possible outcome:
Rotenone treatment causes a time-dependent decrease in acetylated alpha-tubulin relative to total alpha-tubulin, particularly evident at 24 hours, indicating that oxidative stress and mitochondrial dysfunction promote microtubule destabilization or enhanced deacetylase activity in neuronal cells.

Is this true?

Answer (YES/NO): NO